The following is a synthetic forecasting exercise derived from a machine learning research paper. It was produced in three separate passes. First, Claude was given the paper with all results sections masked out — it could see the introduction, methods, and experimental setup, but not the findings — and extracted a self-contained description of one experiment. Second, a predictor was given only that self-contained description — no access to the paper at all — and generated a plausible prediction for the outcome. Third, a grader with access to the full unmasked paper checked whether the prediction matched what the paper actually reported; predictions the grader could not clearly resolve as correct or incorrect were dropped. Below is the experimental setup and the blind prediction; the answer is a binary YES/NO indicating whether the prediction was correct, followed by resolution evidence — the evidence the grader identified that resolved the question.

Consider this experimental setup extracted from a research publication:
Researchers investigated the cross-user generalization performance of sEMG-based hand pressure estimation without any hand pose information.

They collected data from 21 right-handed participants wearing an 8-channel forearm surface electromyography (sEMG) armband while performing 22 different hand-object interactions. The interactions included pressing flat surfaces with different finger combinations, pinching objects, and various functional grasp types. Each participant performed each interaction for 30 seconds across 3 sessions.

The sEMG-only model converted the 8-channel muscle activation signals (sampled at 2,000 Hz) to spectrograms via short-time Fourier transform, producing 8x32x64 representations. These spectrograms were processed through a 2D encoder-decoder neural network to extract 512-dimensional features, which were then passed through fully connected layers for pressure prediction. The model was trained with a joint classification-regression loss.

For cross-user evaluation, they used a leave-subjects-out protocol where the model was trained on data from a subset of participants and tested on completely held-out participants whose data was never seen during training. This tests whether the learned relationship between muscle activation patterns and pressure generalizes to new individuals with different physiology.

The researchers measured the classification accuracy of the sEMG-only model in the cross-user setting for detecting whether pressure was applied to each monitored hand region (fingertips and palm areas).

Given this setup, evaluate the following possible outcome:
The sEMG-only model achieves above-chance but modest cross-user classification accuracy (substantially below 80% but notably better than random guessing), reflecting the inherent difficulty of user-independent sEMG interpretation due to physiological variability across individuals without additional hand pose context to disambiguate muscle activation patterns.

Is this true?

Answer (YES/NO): YES